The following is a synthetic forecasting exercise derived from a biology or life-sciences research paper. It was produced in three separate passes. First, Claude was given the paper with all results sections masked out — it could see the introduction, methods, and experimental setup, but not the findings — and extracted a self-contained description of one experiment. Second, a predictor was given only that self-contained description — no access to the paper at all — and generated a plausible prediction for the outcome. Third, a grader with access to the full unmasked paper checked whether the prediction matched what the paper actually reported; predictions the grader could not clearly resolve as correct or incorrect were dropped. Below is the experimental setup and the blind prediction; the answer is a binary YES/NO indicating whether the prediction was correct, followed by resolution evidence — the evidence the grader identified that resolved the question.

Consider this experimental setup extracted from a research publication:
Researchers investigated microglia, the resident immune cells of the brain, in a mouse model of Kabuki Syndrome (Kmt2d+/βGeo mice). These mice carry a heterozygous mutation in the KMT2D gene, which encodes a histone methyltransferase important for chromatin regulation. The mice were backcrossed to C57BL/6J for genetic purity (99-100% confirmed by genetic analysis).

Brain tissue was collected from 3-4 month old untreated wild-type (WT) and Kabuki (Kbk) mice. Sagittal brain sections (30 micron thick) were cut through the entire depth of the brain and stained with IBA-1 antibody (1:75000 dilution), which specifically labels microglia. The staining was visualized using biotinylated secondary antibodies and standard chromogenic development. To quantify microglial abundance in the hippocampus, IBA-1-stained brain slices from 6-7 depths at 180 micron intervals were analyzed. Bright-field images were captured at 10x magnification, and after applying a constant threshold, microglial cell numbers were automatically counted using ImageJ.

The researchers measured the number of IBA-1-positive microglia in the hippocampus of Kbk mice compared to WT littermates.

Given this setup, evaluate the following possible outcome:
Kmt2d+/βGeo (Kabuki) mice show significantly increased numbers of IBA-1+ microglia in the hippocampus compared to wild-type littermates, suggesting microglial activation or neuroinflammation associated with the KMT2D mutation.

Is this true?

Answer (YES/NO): NO